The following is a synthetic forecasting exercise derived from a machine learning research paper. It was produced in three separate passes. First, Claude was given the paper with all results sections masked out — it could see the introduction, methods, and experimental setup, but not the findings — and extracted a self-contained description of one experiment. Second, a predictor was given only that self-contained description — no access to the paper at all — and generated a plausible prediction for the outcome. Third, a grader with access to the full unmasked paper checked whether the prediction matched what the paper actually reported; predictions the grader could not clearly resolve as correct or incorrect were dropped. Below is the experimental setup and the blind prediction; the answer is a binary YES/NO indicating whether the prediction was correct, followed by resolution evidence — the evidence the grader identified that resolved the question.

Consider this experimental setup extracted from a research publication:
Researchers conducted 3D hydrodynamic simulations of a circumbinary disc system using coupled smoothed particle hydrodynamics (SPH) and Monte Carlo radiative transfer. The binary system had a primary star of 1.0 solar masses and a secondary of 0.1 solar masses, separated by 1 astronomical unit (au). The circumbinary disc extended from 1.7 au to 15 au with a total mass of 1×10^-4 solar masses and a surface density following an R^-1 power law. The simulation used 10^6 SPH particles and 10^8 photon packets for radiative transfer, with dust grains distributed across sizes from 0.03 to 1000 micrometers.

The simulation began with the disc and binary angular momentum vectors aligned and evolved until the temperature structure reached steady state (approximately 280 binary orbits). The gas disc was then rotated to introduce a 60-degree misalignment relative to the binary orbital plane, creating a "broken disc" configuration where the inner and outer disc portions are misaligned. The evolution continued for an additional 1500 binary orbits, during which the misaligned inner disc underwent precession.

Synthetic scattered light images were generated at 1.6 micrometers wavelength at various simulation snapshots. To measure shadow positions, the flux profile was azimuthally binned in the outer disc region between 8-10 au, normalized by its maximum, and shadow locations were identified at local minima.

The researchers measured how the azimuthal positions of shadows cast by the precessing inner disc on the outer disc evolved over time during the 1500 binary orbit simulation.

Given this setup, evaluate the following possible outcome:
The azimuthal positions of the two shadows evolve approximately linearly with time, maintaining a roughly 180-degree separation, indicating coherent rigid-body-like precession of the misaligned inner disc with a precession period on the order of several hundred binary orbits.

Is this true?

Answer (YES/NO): NO